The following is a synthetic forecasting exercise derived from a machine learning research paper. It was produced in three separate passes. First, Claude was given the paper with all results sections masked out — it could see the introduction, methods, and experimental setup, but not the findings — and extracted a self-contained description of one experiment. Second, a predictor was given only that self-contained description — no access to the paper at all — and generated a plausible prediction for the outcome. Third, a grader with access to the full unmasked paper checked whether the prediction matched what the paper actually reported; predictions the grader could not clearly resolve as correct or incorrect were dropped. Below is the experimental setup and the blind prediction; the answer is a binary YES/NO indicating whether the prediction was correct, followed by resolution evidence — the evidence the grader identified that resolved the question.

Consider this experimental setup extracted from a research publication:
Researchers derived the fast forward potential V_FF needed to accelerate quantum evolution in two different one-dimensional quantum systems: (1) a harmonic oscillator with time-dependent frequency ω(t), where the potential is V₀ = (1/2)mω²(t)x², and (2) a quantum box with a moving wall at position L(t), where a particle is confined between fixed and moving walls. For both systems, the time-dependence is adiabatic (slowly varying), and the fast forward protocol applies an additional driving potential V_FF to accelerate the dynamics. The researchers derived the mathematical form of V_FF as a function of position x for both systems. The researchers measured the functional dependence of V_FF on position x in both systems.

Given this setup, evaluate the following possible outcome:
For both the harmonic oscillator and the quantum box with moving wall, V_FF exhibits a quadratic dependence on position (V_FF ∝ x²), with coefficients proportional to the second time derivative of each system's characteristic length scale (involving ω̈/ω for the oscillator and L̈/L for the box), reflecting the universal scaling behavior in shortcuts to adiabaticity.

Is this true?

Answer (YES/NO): NO